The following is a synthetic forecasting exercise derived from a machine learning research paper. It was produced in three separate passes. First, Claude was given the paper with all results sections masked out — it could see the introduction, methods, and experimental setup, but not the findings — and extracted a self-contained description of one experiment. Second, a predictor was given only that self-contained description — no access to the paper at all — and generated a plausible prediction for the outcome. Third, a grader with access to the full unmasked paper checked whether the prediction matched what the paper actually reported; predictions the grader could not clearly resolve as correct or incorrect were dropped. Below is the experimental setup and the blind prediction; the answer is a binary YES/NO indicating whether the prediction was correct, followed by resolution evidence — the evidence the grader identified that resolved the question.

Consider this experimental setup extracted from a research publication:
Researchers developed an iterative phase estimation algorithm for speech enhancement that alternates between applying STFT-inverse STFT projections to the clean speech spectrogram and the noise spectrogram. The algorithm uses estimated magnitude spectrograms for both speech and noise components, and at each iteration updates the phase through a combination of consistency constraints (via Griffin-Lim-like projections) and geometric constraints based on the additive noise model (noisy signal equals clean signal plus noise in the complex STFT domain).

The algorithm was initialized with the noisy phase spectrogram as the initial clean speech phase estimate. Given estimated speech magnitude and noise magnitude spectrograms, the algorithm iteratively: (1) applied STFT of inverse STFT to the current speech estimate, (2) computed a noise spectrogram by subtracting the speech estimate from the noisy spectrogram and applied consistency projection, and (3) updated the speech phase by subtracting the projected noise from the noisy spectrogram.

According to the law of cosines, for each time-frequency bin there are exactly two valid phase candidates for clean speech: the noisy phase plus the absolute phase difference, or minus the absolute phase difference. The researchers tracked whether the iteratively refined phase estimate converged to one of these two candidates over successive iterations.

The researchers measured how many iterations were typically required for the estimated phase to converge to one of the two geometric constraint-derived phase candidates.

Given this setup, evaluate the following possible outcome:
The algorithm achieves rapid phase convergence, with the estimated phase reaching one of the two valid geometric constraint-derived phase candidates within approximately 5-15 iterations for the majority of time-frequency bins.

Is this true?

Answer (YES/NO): YES